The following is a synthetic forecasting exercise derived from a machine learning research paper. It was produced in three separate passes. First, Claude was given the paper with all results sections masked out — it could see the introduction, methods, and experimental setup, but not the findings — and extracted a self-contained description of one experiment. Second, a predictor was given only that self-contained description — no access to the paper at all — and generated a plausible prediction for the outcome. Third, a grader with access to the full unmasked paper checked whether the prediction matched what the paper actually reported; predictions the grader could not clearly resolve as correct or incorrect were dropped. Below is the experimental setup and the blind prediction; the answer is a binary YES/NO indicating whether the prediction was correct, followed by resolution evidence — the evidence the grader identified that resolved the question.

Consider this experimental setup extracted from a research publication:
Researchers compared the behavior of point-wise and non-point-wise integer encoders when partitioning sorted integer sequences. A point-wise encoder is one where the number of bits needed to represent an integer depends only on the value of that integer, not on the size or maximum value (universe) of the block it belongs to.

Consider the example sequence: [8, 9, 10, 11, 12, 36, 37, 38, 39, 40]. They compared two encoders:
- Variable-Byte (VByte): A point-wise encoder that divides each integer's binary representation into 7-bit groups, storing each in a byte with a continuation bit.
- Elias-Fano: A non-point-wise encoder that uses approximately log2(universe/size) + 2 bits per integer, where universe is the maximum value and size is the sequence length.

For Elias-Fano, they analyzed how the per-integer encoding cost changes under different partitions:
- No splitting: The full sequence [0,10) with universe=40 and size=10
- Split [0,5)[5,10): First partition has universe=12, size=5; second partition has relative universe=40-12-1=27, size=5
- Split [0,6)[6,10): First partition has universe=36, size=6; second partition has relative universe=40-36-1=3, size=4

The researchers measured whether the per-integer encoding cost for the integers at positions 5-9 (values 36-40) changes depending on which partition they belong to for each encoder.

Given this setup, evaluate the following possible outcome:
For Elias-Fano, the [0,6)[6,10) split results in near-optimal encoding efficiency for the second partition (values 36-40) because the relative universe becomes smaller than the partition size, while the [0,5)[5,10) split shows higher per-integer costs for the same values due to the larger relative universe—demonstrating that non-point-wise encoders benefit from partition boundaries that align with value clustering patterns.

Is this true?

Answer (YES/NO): NO